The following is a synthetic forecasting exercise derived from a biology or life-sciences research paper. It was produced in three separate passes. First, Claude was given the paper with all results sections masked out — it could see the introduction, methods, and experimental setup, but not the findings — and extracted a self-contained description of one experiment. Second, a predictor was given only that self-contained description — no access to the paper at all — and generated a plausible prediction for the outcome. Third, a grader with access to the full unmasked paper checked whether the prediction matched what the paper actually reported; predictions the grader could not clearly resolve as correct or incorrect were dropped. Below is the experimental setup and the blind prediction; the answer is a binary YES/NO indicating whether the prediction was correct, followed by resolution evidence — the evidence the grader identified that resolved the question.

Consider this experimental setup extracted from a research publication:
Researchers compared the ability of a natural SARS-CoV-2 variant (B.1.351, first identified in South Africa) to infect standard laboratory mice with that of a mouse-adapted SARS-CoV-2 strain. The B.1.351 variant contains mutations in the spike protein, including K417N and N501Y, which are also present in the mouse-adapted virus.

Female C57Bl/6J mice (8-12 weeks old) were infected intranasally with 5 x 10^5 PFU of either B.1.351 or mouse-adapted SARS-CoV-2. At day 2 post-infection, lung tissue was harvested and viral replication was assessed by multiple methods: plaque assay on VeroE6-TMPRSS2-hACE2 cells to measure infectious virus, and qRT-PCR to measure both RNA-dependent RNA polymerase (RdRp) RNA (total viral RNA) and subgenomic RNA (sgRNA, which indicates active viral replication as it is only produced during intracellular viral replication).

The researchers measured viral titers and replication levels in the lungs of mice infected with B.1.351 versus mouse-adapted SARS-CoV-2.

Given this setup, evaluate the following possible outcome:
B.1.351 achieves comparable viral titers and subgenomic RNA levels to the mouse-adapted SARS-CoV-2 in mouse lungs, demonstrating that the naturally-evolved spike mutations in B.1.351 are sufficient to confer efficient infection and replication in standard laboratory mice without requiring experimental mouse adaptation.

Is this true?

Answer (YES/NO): YES